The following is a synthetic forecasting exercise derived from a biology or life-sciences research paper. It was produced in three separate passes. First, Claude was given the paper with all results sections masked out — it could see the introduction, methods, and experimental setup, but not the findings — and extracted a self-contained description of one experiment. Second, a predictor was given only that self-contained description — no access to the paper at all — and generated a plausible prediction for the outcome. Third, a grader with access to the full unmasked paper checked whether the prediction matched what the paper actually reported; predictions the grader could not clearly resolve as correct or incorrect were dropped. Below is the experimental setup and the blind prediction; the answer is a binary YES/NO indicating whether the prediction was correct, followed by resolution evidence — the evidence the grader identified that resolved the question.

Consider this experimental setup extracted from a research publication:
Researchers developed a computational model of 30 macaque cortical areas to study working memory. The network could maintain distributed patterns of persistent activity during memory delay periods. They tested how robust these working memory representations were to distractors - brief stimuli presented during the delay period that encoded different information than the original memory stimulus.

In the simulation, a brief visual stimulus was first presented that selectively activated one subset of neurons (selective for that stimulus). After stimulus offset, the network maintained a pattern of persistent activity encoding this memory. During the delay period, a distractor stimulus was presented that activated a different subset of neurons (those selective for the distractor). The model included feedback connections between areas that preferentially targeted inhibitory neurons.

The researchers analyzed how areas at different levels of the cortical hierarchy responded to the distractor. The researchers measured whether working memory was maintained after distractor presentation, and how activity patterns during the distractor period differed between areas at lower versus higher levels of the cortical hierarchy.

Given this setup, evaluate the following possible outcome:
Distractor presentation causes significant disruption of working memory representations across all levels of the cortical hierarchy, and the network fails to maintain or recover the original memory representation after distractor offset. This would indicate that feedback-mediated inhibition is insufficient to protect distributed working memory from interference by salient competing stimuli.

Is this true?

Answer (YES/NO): NO